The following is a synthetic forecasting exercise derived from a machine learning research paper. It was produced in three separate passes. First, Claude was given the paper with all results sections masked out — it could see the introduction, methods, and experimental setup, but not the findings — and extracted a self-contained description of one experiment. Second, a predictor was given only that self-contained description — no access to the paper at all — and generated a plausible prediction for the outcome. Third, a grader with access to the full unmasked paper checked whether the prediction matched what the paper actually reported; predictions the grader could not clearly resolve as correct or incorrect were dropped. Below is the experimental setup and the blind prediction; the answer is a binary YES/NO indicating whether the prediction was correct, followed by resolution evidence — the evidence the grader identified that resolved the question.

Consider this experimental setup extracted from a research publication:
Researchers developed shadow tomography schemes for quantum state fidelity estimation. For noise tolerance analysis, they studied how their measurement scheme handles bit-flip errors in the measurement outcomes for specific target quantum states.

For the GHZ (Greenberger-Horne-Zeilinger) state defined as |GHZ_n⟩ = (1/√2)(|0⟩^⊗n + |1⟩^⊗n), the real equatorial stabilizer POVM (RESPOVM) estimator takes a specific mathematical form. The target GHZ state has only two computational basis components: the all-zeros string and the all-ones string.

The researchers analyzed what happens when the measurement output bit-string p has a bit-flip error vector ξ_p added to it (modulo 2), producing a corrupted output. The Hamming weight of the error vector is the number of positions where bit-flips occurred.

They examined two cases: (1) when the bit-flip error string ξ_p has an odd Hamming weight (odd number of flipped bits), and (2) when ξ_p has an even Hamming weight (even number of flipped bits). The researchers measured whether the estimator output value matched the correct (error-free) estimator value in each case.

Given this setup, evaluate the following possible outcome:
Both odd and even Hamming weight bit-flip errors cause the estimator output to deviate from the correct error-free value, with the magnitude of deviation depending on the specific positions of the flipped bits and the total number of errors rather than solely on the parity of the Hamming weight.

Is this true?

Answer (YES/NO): NO